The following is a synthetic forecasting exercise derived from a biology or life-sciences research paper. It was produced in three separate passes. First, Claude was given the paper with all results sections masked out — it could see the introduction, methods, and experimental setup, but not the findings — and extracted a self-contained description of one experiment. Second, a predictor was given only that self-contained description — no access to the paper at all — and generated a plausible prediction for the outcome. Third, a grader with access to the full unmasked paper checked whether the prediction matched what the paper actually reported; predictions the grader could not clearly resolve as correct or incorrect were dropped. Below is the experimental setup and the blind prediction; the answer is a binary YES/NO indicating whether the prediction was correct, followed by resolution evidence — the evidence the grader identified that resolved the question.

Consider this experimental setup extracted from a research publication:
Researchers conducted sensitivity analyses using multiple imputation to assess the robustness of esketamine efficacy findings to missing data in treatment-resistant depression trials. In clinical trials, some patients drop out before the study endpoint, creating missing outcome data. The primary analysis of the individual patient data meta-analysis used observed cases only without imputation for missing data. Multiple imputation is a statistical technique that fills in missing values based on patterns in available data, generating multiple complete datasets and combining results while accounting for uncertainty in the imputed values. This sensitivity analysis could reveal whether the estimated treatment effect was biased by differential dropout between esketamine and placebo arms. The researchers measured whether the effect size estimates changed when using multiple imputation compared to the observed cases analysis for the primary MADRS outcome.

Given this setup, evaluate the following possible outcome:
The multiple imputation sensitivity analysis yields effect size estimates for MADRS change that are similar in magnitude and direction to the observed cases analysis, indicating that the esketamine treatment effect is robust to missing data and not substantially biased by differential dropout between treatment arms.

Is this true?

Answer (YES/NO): NO